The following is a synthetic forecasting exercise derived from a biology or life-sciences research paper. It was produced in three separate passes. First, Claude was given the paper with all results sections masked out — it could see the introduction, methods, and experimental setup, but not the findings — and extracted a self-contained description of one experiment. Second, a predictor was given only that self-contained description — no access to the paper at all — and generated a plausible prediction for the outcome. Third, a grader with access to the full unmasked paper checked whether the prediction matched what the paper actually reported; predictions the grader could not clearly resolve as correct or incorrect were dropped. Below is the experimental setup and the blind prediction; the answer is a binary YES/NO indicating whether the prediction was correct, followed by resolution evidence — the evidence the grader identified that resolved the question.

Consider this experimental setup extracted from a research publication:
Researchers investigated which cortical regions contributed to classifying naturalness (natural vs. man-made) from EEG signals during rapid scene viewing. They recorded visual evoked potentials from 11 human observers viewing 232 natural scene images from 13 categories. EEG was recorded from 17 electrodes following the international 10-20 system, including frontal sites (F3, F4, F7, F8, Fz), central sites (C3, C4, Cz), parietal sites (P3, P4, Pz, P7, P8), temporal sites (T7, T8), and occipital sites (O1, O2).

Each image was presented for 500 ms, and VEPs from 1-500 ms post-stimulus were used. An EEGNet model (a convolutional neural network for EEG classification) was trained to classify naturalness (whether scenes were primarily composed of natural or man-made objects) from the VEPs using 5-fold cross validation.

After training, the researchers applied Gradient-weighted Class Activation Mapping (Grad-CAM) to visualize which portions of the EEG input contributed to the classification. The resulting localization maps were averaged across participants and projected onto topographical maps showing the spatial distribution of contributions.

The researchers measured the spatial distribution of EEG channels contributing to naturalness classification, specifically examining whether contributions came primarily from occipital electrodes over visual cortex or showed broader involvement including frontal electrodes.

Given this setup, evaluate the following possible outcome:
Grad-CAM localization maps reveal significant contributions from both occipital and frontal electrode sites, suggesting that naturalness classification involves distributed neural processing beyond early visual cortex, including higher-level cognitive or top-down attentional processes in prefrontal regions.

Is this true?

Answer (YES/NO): YES